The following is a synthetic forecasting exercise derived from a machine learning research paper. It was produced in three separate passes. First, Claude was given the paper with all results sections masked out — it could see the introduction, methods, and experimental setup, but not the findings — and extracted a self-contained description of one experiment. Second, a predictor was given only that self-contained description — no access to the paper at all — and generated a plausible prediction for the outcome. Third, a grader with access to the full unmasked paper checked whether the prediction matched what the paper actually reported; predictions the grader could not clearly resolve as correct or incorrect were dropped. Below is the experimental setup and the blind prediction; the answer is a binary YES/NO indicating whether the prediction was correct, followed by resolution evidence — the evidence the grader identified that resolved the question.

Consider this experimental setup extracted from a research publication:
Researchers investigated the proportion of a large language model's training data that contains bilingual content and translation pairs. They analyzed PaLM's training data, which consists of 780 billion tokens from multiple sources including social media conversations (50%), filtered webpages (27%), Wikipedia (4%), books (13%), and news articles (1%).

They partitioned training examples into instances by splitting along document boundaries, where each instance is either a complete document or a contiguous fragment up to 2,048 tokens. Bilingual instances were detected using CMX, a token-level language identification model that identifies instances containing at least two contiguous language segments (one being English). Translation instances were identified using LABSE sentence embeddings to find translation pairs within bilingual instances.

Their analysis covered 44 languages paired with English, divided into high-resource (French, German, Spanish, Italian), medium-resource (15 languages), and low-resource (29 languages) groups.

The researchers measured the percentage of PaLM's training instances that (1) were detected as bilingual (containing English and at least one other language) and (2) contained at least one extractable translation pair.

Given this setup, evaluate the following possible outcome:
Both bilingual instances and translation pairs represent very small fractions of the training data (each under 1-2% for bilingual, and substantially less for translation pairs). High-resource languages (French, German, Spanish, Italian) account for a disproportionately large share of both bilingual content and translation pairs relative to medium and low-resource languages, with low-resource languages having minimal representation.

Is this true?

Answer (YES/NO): YES